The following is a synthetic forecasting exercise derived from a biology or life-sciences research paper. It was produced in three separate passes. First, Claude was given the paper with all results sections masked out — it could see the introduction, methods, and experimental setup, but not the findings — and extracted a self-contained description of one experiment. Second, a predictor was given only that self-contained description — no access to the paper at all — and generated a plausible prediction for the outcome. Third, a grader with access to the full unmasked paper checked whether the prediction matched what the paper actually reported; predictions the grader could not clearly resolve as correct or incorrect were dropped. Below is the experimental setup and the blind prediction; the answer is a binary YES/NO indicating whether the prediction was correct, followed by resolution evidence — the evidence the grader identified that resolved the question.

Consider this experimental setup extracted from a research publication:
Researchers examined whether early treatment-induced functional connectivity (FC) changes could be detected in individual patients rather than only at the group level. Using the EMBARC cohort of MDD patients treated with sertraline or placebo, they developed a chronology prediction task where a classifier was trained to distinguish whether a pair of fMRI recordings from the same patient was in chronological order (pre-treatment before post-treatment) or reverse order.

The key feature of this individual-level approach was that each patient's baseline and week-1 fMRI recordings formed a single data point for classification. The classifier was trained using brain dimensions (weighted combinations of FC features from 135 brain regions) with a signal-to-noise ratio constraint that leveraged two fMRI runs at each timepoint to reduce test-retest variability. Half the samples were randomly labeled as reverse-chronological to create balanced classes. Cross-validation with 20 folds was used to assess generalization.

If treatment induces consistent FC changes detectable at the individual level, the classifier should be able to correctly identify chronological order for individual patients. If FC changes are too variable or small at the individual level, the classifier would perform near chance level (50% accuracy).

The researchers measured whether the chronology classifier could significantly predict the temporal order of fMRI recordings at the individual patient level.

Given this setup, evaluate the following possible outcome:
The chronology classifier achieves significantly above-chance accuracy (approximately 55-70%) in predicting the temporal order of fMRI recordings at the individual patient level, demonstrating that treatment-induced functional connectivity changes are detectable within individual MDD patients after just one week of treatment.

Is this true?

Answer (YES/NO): NO